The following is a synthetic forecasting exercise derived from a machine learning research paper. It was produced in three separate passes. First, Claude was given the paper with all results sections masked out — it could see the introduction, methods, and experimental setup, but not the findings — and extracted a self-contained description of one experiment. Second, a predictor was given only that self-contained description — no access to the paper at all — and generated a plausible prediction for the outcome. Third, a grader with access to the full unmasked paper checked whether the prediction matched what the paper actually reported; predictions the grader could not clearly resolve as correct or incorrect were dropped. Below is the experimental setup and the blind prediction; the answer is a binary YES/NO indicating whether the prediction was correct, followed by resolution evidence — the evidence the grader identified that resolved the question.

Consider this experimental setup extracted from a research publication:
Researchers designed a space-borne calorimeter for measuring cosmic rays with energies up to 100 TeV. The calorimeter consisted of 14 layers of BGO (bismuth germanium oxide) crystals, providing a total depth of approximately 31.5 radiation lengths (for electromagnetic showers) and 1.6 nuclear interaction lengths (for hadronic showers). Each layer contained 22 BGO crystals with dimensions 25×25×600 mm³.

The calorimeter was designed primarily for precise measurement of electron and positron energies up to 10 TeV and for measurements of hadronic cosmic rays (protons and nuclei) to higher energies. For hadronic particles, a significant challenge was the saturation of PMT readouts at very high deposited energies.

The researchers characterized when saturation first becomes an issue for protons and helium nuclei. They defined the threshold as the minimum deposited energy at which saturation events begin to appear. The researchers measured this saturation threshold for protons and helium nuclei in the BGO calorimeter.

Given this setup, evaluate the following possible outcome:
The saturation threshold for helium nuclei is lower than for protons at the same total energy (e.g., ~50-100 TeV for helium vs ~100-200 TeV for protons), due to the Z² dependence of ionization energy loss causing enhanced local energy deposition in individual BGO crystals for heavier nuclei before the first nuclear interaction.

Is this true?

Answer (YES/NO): NO